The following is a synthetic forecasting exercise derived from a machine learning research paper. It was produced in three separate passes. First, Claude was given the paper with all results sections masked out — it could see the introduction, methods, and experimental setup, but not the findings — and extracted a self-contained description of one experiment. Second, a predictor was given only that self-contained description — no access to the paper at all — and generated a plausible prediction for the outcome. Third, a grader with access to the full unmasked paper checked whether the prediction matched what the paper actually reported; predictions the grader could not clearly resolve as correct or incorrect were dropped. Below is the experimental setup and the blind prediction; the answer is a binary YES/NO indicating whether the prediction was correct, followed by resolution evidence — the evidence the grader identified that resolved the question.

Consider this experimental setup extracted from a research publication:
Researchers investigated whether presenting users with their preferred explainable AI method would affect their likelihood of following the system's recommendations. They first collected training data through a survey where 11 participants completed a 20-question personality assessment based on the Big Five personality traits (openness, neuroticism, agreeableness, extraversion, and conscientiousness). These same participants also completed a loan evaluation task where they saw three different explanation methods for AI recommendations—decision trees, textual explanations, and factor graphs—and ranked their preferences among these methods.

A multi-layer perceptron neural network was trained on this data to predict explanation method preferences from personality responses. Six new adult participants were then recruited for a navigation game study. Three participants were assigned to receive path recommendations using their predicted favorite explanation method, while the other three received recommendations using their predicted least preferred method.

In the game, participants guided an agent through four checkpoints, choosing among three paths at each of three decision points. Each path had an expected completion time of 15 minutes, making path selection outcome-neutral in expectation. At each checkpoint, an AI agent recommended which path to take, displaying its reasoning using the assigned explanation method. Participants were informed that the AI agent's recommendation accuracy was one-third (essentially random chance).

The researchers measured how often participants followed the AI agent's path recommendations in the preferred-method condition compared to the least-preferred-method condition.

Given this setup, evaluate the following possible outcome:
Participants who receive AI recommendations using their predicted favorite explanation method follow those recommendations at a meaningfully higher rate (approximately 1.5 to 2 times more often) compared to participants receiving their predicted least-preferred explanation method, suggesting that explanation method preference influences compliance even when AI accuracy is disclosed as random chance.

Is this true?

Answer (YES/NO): YES